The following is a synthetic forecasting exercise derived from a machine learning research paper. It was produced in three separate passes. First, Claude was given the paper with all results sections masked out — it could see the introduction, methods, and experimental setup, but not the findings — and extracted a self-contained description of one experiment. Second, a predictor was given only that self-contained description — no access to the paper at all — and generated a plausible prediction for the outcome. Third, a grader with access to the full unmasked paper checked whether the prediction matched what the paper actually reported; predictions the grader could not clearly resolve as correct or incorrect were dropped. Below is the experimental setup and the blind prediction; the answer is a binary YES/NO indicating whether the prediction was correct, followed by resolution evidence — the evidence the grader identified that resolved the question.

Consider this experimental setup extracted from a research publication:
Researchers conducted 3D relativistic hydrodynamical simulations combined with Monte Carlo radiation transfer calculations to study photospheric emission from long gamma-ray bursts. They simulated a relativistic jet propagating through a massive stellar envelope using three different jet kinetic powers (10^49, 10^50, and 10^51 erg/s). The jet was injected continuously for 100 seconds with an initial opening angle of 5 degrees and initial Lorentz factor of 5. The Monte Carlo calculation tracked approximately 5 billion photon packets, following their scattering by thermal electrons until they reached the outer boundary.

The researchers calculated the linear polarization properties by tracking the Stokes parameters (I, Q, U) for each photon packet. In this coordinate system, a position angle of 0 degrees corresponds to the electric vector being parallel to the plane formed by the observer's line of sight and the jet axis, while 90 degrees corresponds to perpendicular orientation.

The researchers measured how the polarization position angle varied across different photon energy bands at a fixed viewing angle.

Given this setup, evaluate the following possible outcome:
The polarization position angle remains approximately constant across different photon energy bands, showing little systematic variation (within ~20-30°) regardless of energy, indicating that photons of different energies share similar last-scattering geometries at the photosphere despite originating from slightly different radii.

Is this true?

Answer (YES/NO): NO